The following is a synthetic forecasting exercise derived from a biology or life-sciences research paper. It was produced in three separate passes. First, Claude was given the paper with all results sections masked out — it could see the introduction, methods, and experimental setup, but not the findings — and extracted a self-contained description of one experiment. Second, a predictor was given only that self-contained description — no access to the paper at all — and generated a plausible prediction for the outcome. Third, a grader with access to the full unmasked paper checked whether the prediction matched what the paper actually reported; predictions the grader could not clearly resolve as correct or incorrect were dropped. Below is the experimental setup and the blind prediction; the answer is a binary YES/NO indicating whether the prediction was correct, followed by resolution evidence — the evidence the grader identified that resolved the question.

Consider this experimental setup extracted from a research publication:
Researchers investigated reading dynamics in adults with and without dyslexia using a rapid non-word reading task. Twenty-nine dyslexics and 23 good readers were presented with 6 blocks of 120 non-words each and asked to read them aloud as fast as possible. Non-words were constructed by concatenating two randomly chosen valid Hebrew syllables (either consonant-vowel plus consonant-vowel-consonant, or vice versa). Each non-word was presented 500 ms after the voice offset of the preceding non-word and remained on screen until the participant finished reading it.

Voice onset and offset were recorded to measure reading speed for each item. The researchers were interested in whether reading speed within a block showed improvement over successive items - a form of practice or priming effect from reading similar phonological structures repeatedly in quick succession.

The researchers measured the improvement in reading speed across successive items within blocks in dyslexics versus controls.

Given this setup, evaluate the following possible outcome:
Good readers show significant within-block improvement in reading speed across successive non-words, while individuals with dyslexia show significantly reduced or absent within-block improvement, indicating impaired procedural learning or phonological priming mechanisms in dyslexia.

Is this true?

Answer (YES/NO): NO